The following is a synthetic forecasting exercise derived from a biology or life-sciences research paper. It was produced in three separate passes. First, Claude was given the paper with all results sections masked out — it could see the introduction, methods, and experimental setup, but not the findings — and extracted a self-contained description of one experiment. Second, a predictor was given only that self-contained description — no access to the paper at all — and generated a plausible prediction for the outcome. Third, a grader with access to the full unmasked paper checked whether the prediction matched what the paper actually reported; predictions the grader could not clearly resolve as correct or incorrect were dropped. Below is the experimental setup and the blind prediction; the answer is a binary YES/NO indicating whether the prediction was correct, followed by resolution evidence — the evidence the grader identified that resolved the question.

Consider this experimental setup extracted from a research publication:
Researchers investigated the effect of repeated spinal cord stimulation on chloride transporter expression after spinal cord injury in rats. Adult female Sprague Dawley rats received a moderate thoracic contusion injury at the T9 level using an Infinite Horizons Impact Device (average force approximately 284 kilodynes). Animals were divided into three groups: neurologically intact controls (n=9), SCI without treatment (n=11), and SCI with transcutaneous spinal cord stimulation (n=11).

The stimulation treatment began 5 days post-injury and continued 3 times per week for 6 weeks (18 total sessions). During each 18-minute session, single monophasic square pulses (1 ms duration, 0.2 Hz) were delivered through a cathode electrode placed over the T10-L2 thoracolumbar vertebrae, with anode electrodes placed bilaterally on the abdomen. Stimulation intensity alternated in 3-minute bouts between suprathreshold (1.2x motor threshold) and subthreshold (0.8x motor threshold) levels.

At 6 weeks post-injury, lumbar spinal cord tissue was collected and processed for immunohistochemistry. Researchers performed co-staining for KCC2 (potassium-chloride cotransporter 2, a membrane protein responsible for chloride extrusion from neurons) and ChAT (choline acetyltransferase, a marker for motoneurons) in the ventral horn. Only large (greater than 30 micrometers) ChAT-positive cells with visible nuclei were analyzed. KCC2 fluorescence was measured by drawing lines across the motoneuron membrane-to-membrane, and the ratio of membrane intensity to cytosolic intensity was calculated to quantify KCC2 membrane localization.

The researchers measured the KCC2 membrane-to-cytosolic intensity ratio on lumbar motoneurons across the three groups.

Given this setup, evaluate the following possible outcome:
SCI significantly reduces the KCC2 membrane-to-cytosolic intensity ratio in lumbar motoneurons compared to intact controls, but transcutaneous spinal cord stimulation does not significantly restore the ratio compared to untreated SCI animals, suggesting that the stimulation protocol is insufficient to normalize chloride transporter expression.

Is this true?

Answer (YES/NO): NO